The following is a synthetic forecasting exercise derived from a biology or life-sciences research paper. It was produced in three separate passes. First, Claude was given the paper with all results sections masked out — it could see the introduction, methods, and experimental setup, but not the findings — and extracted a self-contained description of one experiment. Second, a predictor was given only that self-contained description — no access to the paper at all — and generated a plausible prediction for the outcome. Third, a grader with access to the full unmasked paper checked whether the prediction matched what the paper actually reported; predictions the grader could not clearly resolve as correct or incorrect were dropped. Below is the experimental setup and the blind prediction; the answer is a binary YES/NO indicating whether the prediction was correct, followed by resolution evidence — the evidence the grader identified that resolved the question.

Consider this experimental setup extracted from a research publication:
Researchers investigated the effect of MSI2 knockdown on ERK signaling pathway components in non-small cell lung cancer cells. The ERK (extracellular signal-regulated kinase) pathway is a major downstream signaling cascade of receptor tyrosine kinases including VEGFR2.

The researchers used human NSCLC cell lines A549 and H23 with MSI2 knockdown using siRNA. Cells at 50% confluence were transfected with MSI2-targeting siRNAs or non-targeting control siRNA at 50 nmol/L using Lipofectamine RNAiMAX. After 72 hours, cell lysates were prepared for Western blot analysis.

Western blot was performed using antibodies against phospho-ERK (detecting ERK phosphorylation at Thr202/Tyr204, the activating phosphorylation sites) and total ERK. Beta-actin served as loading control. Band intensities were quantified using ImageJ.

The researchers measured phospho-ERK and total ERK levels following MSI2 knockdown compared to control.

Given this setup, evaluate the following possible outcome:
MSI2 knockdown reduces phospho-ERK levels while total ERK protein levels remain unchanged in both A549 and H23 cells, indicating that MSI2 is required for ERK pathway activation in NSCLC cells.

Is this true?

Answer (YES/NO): NO